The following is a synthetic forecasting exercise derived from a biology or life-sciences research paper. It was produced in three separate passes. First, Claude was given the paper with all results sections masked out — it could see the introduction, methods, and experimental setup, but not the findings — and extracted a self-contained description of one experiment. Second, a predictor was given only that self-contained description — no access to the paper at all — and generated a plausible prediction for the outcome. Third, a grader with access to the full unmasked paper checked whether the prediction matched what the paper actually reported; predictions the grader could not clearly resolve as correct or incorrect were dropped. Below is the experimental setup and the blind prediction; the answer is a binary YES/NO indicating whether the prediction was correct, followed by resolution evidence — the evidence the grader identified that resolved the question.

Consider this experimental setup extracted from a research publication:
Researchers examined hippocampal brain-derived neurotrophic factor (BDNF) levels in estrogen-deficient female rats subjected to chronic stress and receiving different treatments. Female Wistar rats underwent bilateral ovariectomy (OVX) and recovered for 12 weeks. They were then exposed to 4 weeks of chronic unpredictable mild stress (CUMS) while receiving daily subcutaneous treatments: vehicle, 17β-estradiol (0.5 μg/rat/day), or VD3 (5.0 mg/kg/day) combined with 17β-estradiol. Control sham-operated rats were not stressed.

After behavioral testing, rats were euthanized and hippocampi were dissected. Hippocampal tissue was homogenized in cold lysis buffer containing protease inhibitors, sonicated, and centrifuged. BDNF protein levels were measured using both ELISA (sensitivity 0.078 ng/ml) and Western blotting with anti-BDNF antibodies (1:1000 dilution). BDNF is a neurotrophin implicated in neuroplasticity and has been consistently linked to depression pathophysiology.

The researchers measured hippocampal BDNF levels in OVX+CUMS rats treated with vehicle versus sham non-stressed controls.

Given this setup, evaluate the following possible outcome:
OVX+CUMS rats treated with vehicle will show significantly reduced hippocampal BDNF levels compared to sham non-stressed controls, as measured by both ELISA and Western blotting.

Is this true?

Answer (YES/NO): YES